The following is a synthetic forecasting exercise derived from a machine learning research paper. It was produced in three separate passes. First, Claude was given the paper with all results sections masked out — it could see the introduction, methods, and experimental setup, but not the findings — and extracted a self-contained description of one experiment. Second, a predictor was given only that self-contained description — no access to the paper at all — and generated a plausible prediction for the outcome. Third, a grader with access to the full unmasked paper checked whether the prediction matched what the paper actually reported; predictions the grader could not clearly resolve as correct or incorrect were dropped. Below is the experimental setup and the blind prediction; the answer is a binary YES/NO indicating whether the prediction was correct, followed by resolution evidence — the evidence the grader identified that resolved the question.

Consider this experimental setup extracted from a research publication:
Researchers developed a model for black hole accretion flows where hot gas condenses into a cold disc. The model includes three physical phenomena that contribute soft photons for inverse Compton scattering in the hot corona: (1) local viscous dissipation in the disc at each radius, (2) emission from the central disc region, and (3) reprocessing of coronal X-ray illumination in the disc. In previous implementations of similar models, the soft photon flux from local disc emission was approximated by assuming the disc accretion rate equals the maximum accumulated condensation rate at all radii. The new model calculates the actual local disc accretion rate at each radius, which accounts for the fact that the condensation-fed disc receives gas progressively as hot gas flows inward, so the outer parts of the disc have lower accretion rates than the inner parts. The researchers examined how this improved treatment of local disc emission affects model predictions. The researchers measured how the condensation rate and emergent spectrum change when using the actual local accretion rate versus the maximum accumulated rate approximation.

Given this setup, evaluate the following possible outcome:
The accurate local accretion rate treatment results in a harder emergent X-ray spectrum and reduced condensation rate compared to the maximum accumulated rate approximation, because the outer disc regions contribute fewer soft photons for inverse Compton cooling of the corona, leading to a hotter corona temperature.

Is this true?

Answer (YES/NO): YES